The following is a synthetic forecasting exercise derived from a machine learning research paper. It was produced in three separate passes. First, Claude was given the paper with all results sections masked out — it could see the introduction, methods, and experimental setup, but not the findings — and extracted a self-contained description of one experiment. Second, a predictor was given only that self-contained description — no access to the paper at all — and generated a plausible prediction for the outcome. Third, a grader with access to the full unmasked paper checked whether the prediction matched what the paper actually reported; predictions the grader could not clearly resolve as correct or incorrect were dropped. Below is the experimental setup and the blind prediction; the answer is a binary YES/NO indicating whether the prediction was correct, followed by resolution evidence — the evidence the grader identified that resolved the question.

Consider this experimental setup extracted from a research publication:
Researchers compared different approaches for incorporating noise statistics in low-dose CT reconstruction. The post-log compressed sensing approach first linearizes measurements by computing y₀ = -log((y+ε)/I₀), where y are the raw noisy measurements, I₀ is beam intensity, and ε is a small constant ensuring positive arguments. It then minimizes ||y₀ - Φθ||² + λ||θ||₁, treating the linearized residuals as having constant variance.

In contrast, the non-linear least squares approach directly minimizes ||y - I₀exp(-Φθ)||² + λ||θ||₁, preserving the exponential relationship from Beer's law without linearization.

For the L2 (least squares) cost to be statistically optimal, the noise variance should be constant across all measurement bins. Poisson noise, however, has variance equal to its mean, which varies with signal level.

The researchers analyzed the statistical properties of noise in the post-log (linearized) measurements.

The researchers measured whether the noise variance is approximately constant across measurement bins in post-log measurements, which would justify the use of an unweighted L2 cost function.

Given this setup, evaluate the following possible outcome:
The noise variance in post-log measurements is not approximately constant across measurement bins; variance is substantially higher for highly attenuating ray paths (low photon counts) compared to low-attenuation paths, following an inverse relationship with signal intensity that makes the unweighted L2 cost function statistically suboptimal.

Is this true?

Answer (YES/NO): YES